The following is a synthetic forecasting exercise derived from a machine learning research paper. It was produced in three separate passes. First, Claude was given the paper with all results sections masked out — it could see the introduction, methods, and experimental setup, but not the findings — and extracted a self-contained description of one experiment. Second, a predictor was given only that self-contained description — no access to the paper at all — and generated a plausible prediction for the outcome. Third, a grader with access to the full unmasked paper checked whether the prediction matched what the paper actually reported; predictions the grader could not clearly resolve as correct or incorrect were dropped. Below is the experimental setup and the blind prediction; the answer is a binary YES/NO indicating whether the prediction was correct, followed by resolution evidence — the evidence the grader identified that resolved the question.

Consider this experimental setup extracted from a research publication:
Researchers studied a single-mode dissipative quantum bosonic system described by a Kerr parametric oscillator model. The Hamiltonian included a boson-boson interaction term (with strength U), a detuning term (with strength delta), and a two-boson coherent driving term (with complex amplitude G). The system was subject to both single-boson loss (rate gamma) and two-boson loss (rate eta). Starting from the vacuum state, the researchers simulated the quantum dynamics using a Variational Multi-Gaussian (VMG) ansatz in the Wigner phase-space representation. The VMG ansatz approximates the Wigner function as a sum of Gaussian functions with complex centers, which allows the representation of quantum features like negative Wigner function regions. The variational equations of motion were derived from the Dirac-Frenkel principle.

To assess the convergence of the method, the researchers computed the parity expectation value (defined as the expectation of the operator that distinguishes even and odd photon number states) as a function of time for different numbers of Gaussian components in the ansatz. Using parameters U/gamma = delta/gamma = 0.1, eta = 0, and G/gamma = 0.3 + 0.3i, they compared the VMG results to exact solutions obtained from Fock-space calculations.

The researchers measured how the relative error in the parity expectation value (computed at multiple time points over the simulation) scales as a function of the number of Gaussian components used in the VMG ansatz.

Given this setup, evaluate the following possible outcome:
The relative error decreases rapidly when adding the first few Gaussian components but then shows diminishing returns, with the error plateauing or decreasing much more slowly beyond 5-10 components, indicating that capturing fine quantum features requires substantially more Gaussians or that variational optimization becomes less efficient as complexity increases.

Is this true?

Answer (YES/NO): NO